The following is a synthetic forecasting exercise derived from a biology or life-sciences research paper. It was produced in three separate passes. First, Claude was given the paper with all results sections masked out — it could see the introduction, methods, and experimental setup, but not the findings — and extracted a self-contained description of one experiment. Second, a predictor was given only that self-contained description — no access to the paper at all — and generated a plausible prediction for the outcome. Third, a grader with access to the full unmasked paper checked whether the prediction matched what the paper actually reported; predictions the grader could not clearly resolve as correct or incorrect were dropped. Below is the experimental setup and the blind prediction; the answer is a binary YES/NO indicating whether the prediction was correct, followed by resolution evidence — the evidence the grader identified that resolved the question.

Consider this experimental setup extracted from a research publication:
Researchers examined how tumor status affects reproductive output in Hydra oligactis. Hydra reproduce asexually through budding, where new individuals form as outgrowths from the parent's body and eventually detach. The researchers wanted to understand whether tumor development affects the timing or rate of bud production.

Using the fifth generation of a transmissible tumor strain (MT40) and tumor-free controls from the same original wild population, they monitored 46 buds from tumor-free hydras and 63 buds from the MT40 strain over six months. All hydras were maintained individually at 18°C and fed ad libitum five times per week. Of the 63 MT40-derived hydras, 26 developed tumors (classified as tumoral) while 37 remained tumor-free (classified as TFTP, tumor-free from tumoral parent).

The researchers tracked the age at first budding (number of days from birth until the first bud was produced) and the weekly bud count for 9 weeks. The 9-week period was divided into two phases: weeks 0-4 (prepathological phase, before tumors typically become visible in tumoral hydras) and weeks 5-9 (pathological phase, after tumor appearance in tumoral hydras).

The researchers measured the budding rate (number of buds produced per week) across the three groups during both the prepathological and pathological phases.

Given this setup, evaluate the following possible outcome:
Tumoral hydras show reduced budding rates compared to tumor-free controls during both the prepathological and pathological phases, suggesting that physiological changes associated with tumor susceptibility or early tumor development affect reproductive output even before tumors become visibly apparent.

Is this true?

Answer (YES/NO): NO